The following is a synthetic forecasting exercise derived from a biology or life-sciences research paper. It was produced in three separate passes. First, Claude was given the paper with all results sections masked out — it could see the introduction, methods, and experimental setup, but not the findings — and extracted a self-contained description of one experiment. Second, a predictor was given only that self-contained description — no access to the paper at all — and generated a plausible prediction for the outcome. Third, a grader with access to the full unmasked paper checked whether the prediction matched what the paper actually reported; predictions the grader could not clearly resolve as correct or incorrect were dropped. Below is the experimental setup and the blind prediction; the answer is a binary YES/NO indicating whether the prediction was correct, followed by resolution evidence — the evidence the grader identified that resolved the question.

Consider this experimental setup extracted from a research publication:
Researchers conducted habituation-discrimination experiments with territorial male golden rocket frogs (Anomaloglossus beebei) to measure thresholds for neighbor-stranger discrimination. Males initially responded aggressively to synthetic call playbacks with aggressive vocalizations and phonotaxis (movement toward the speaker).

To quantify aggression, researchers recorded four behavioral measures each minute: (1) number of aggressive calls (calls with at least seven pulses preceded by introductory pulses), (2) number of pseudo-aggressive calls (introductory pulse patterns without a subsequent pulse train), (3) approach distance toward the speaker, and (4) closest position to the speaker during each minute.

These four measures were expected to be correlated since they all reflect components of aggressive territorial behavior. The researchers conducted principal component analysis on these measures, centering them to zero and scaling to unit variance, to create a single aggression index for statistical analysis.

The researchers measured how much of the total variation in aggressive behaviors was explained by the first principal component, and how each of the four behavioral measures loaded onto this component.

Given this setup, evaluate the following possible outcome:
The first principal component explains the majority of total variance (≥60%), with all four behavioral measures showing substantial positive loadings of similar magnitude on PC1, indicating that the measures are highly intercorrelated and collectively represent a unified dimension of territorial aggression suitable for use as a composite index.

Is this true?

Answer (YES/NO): NO